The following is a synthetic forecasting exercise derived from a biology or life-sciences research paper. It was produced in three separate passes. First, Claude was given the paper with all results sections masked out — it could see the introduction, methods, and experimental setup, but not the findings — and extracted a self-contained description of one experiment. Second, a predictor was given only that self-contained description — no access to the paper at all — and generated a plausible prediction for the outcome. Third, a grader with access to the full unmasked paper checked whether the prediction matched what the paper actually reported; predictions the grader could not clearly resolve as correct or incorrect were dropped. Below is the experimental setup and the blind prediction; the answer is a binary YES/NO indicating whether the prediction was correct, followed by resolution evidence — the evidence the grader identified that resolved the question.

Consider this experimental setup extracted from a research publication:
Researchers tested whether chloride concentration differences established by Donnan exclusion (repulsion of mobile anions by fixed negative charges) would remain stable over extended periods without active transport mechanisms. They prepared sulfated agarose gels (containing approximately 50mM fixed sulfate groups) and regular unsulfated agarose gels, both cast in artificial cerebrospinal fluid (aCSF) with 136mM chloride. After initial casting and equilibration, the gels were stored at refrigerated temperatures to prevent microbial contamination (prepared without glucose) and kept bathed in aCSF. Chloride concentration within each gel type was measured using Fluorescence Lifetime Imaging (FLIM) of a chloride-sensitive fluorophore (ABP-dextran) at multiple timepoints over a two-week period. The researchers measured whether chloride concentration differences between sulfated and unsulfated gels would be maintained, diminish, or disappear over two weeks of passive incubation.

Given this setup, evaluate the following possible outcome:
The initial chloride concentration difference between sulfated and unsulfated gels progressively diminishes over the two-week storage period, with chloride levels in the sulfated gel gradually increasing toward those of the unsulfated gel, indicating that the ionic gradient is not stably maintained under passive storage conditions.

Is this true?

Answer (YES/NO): NO